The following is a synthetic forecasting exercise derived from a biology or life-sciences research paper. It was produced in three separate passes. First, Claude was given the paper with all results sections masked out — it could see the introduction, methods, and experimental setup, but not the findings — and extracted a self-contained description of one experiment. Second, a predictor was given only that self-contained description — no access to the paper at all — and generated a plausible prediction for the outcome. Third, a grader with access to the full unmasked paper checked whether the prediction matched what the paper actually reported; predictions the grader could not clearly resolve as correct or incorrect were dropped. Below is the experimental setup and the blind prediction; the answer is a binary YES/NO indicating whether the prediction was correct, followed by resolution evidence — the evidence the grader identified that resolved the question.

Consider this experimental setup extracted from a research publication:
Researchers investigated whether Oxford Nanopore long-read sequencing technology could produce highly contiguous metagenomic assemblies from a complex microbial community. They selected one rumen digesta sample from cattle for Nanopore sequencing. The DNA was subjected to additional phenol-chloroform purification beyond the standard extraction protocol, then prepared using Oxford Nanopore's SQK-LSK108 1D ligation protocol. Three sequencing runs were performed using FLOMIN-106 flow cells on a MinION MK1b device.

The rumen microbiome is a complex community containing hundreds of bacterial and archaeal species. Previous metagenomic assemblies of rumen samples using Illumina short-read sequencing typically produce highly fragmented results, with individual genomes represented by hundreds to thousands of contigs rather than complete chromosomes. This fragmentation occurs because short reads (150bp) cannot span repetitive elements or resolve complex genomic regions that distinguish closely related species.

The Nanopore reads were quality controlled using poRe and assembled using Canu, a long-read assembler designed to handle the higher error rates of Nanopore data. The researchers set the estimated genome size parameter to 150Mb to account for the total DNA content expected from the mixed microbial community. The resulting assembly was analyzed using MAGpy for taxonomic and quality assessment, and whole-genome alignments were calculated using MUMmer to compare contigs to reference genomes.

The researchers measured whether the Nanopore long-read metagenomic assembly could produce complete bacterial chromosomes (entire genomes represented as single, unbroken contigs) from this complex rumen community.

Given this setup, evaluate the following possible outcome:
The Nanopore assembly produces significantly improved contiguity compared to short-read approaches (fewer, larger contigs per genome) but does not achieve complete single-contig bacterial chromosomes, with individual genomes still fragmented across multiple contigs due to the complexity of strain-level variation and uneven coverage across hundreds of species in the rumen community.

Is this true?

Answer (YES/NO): NO